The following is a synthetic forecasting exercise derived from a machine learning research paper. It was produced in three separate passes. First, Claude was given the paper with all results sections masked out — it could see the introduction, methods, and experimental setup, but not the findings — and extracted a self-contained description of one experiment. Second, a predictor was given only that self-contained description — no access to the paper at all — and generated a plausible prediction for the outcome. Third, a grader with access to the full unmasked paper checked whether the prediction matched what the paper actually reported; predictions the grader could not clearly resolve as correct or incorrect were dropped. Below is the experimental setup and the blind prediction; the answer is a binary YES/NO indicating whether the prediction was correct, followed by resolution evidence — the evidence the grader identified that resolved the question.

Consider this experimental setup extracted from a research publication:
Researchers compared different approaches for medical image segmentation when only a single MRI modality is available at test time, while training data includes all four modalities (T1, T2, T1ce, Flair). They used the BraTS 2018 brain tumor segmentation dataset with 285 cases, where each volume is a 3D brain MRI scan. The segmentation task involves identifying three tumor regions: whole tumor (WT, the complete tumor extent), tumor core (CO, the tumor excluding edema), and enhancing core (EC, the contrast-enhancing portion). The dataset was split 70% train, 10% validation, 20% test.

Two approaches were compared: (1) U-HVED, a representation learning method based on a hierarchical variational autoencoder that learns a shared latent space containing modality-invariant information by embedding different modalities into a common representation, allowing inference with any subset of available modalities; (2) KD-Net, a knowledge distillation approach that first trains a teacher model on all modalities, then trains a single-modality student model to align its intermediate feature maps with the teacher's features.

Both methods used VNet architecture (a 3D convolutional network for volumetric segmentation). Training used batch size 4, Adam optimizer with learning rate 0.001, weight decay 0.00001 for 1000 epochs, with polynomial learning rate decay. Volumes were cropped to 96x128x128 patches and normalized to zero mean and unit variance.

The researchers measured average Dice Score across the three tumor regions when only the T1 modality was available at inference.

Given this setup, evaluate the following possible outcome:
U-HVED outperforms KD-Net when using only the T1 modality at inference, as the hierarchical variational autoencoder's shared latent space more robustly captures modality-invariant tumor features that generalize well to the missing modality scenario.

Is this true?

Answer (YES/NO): NO